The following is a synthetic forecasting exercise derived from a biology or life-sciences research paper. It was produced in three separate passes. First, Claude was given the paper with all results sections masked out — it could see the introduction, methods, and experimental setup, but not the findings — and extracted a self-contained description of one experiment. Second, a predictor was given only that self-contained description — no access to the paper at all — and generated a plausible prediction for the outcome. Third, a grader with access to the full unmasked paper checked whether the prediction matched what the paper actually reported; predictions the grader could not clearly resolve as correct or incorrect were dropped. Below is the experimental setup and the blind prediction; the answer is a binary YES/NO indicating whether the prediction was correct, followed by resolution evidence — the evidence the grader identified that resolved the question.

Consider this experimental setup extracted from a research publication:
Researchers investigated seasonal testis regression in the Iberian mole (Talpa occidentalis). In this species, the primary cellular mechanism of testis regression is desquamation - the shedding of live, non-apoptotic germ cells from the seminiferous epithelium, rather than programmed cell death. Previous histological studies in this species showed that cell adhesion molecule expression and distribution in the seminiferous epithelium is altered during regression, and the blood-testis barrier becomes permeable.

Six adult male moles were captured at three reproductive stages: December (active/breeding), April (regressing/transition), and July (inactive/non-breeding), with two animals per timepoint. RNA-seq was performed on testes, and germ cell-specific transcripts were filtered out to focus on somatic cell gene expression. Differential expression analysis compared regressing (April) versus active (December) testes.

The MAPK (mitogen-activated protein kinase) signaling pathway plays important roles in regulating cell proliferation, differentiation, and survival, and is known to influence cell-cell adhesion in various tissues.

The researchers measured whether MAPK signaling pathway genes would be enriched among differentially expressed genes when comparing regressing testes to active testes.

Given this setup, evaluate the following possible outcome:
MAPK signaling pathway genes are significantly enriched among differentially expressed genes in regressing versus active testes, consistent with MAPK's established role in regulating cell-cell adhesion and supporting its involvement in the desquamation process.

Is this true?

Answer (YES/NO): NO